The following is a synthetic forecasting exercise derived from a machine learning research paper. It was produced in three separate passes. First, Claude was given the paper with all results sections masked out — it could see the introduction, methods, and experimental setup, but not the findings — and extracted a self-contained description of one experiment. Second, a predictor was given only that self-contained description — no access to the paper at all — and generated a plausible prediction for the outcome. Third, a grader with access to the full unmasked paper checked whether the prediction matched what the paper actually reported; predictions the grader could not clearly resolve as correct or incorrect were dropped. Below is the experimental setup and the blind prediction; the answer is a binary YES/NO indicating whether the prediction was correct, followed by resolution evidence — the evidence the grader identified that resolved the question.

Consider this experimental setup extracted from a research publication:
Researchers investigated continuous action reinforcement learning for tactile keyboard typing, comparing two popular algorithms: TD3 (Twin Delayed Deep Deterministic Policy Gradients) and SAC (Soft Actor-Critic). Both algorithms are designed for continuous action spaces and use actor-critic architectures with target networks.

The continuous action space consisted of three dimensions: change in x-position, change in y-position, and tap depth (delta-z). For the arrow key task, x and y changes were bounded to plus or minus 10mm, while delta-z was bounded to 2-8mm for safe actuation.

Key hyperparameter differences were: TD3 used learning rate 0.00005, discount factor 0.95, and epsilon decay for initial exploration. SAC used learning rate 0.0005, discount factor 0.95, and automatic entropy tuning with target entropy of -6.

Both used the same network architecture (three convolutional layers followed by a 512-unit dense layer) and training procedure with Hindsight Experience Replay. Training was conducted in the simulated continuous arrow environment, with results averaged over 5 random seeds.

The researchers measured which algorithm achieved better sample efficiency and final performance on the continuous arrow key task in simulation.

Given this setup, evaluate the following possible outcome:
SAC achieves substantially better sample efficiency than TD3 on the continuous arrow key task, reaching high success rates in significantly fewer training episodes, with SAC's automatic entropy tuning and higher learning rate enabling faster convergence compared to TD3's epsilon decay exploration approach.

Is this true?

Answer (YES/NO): YES